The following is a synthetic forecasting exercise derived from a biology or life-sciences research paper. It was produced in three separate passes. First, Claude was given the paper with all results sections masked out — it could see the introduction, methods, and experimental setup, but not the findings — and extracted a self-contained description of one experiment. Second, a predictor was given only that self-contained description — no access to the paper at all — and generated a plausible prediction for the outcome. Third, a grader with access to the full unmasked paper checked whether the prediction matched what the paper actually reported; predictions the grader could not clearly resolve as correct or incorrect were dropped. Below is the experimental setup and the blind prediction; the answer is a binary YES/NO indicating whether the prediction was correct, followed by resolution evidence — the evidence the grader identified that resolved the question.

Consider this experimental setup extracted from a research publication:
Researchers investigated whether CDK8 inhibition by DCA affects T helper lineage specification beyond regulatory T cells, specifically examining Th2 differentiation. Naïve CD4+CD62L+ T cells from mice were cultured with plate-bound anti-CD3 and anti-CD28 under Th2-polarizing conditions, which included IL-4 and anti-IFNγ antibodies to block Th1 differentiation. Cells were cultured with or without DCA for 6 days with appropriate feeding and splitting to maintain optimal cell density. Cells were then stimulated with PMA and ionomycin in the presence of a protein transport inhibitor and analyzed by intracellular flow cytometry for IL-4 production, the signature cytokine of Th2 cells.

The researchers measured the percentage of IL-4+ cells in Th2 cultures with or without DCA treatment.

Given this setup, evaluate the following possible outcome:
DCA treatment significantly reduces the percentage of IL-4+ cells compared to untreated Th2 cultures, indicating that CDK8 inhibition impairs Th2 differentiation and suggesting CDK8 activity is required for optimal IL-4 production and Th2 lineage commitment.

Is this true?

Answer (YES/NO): NO